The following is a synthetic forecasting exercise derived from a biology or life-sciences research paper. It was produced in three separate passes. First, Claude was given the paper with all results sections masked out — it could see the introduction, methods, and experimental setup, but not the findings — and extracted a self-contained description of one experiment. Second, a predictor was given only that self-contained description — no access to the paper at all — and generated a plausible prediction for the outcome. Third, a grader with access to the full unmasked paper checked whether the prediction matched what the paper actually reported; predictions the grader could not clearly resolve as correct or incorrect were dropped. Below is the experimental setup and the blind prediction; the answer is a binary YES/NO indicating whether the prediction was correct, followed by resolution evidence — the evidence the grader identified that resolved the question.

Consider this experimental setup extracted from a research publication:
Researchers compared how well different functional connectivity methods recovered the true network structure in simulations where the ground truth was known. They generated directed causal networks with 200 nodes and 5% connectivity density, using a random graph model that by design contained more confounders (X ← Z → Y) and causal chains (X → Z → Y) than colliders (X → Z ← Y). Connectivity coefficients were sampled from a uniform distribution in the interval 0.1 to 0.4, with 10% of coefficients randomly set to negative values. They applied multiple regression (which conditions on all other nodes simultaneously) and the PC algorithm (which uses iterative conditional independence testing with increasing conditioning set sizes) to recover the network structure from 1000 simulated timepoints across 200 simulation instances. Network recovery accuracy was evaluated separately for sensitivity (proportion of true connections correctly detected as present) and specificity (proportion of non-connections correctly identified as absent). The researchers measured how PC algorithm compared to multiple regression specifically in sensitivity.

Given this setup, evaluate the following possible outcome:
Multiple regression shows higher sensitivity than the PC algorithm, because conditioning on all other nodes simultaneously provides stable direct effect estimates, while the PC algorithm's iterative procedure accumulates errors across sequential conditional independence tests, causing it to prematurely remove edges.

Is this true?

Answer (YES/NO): YES